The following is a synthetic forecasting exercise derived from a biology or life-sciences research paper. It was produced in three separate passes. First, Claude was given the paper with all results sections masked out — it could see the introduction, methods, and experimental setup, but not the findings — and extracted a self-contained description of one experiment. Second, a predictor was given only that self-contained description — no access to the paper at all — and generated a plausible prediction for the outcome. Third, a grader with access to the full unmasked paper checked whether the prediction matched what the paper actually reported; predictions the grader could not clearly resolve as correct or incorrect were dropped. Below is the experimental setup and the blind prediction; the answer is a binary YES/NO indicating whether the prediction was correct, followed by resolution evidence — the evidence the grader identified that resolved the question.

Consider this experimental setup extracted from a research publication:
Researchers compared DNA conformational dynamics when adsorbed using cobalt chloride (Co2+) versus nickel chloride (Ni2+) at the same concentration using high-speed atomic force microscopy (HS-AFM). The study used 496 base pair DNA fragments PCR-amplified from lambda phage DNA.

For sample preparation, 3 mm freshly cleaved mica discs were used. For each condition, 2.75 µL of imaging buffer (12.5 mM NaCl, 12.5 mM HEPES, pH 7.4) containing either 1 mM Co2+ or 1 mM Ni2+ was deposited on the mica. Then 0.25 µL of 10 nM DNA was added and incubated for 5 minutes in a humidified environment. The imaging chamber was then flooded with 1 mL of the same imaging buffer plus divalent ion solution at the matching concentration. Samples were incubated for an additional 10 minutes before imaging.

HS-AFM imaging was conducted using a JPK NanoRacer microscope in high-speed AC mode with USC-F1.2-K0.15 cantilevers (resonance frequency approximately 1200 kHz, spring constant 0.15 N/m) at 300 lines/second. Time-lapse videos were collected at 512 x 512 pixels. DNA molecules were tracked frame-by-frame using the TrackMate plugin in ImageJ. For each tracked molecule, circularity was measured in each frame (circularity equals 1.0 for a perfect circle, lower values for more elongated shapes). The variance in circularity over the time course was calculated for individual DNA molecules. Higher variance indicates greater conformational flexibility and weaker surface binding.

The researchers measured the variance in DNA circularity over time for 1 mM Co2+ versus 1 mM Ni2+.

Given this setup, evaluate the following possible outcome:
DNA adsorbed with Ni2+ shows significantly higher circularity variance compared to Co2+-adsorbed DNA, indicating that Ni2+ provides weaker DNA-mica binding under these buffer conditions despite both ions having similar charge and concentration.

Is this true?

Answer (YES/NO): YES